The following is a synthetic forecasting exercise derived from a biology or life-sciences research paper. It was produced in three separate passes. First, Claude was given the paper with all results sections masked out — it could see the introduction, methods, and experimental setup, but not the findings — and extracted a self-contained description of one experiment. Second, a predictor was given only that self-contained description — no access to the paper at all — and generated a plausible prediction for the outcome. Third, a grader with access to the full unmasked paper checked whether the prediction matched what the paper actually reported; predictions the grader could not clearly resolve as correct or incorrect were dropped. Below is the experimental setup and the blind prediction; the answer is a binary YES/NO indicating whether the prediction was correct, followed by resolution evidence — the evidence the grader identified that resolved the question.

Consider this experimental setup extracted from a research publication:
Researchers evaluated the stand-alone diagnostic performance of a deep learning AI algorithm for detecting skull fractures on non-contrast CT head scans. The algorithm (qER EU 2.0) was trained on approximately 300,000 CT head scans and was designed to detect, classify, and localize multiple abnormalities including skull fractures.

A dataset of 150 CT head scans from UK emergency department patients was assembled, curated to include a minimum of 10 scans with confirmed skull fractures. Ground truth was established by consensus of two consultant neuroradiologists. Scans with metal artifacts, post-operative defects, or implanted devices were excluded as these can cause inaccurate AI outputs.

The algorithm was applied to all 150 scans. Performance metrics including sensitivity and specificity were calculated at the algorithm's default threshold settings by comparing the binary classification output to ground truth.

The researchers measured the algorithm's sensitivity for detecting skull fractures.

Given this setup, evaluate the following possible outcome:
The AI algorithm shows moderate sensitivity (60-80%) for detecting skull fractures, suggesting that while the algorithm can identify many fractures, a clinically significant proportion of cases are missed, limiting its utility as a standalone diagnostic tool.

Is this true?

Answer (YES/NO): YES